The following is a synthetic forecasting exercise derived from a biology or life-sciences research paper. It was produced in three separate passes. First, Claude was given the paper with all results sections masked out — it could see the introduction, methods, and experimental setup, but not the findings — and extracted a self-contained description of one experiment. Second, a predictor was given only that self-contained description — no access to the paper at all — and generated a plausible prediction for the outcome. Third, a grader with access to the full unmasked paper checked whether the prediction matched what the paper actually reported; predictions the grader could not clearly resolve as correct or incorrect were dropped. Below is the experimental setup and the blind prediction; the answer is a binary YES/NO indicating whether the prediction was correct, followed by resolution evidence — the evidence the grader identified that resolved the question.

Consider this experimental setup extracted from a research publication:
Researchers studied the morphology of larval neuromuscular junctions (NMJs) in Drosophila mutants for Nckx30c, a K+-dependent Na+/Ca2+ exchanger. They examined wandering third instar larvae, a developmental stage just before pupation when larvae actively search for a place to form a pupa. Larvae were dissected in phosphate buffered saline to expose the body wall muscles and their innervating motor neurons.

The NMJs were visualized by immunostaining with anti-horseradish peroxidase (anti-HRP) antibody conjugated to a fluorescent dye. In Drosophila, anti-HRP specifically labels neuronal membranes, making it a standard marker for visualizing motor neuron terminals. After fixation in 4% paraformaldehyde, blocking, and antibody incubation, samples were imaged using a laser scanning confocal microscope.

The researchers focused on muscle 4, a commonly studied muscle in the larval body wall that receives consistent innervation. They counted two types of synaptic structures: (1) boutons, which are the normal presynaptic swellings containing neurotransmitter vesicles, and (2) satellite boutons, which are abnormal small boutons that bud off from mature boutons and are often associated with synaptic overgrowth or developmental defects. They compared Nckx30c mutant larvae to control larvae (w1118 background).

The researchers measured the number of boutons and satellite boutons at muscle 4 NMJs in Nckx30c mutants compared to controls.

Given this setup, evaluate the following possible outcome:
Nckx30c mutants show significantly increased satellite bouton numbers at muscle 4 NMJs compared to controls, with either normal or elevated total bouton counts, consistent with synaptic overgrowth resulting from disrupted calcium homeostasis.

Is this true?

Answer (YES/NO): YES